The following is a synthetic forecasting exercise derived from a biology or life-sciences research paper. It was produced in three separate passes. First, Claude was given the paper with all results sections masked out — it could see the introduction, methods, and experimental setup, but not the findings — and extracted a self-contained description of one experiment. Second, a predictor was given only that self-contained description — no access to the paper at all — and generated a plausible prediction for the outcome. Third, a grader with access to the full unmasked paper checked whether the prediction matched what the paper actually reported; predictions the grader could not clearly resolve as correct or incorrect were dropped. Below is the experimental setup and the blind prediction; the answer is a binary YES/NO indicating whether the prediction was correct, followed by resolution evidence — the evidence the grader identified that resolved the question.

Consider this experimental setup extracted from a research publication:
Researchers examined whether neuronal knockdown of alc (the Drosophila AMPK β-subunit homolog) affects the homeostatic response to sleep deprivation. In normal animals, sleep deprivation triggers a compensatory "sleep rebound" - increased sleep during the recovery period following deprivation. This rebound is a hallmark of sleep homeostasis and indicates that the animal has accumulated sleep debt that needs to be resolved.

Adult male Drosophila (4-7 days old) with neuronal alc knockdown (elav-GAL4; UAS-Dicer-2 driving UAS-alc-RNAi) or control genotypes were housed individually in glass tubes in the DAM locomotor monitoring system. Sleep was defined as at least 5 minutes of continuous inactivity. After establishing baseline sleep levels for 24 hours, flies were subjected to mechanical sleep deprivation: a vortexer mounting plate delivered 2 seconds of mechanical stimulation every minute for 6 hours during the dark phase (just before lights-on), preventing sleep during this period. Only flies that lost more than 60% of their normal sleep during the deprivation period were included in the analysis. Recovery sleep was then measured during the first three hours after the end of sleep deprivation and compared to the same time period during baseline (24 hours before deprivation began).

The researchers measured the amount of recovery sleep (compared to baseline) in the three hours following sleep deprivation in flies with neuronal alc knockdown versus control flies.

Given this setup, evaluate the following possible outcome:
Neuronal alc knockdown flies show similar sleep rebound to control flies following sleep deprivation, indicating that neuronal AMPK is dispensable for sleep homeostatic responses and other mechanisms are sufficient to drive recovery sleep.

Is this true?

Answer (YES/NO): NO